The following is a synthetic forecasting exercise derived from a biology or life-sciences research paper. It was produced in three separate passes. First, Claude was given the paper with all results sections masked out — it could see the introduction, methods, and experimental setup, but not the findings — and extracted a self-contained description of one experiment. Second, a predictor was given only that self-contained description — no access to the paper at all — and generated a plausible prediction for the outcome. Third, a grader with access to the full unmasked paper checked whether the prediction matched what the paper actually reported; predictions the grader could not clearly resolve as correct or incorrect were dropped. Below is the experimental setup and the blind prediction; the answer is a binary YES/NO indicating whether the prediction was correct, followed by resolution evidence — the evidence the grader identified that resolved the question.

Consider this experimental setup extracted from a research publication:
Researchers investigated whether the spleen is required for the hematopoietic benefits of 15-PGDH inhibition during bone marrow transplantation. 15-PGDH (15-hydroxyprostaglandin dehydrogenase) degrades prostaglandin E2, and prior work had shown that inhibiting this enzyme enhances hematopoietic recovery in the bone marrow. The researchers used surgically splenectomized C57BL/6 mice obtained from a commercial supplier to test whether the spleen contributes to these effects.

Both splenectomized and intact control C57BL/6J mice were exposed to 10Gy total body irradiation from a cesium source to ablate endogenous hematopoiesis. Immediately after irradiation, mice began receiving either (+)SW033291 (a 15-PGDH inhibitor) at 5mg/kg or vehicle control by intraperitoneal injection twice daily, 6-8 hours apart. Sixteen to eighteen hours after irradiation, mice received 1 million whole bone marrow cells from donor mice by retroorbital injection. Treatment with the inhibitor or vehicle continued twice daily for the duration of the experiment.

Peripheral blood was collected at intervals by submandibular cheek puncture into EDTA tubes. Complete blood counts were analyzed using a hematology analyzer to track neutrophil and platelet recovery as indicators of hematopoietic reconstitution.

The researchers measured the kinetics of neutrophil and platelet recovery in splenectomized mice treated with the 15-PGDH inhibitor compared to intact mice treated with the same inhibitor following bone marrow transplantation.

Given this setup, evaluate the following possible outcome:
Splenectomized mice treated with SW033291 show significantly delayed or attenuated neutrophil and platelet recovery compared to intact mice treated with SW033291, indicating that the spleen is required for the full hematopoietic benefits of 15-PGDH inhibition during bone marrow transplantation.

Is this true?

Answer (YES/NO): YES